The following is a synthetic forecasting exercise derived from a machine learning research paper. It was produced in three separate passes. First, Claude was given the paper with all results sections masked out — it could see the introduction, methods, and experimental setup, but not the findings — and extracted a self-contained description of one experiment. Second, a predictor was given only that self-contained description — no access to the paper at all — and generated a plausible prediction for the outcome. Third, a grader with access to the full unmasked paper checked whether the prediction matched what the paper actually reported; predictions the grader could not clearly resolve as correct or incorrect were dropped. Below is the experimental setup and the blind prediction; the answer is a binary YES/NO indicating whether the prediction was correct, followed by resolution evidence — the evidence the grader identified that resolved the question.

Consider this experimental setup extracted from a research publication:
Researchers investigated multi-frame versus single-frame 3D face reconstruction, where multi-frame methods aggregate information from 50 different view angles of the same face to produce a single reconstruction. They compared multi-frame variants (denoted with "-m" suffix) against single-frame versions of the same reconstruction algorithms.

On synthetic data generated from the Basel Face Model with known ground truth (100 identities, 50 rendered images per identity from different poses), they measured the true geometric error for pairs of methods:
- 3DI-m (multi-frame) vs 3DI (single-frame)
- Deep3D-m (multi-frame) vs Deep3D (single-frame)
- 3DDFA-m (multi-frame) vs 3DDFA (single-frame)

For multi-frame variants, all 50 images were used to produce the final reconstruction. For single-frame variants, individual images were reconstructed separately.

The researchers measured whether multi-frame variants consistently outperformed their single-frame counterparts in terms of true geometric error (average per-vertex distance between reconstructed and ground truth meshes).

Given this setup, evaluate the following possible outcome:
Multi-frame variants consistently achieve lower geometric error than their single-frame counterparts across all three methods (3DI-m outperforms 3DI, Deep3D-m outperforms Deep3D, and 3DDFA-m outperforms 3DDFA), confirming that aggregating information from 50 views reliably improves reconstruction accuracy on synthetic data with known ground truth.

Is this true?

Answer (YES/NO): YES